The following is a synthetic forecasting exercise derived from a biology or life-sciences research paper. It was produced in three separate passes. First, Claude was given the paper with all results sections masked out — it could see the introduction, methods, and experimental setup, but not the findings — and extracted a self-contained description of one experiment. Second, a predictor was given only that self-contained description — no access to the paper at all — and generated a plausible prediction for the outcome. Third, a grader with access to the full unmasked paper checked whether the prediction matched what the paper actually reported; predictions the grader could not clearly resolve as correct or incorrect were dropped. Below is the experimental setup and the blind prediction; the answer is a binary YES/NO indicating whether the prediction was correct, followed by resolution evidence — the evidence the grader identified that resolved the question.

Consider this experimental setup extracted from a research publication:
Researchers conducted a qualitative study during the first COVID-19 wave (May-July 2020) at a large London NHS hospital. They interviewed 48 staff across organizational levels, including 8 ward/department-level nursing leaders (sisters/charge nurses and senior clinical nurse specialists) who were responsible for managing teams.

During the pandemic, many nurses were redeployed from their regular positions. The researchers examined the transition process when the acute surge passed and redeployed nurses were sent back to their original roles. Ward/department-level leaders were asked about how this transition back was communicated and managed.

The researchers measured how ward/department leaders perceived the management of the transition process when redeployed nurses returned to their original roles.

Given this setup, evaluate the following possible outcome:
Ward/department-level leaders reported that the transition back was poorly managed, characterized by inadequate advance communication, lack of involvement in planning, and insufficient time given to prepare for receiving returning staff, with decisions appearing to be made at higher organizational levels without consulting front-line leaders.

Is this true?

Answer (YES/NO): YES